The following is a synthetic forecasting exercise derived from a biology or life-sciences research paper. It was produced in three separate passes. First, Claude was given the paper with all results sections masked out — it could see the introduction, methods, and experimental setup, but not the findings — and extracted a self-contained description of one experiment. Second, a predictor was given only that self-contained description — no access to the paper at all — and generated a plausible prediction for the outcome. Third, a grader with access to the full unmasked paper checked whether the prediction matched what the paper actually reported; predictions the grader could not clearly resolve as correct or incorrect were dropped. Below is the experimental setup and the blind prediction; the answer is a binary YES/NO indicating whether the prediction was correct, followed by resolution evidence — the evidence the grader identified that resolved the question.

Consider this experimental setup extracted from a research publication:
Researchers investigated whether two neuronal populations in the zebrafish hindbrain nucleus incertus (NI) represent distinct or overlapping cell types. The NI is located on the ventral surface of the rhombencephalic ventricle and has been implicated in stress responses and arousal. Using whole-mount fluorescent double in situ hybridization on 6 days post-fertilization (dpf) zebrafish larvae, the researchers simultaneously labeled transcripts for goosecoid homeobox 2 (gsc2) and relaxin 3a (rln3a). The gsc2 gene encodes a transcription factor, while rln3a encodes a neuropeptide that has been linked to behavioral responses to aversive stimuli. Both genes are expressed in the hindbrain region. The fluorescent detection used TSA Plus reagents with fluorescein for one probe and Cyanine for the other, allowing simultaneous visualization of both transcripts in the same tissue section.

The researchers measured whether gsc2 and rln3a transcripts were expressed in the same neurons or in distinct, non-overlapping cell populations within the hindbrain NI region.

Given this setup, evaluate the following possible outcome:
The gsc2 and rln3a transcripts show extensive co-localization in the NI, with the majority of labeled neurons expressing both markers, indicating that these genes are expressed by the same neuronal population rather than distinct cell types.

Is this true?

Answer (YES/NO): NO